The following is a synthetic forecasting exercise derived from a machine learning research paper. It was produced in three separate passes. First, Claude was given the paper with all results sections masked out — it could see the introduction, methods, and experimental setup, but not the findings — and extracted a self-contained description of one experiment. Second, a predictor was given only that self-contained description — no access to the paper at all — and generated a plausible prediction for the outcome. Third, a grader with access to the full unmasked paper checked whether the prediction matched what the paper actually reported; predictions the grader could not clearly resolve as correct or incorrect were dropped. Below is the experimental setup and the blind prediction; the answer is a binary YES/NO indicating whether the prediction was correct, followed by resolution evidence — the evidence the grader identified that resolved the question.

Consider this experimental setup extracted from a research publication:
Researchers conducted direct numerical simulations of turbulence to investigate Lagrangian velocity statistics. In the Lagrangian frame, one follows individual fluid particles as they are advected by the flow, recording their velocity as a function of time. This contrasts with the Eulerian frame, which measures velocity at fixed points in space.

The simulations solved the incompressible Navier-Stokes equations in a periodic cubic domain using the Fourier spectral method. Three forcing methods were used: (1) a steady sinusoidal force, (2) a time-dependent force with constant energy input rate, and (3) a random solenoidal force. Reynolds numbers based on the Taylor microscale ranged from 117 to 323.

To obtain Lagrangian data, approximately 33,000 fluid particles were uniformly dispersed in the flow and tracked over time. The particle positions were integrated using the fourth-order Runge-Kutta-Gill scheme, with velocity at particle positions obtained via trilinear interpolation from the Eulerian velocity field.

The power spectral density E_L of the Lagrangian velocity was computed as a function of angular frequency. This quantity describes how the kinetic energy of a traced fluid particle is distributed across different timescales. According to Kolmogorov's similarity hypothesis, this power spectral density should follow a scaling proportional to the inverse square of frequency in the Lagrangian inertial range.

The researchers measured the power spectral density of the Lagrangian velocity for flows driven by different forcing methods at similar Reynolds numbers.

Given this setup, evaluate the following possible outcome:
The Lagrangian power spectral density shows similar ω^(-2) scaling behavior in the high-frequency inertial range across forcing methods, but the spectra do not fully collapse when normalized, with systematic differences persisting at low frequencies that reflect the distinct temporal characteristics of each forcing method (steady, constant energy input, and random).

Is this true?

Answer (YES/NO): YES